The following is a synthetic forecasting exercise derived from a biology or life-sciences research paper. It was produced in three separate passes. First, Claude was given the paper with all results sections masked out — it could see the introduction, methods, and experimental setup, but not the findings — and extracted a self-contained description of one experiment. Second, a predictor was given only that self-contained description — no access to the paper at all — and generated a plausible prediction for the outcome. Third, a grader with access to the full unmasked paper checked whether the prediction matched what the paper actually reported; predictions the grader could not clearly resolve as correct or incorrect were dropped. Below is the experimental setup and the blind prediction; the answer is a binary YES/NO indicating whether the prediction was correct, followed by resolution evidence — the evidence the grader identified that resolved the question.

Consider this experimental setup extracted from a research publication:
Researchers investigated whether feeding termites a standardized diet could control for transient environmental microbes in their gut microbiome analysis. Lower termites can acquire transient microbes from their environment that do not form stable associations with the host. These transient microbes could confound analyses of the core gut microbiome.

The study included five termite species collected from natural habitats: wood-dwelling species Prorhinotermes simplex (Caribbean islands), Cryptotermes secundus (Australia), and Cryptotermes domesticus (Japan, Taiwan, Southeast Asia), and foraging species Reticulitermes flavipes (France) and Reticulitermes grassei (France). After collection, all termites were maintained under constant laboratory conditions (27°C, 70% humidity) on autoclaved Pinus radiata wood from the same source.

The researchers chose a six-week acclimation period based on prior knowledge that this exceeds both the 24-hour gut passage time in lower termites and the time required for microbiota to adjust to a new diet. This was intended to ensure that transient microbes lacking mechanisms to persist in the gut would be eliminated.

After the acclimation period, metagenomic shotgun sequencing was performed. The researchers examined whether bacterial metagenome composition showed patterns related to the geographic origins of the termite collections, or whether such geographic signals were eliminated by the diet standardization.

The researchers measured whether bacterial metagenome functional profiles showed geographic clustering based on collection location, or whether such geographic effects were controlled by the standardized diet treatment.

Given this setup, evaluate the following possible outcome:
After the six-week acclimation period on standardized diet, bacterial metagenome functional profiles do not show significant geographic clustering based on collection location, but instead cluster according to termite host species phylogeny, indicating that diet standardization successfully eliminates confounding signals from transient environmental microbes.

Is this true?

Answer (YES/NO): NO